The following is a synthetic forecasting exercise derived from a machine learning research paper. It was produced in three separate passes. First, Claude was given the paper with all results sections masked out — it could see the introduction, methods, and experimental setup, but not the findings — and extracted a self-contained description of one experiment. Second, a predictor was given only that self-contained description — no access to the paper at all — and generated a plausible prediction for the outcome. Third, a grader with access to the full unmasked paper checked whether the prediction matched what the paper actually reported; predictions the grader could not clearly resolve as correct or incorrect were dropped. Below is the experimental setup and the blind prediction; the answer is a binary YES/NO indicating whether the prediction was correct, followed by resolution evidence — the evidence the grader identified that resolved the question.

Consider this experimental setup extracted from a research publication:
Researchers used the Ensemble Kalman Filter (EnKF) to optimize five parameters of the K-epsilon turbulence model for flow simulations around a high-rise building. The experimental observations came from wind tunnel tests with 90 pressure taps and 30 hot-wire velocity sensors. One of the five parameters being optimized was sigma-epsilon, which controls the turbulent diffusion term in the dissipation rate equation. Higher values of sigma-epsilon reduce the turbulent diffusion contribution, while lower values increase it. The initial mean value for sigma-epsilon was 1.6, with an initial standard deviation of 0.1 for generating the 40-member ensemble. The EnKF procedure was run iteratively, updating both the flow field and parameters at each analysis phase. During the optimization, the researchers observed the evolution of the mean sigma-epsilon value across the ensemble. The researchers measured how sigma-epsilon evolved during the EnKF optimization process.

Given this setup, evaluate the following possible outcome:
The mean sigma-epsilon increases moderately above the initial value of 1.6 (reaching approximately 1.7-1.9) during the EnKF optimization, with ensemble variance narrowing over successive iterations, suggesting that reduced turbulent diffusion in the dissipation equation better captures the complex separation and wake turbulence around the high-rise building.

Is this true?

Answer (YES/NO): NO